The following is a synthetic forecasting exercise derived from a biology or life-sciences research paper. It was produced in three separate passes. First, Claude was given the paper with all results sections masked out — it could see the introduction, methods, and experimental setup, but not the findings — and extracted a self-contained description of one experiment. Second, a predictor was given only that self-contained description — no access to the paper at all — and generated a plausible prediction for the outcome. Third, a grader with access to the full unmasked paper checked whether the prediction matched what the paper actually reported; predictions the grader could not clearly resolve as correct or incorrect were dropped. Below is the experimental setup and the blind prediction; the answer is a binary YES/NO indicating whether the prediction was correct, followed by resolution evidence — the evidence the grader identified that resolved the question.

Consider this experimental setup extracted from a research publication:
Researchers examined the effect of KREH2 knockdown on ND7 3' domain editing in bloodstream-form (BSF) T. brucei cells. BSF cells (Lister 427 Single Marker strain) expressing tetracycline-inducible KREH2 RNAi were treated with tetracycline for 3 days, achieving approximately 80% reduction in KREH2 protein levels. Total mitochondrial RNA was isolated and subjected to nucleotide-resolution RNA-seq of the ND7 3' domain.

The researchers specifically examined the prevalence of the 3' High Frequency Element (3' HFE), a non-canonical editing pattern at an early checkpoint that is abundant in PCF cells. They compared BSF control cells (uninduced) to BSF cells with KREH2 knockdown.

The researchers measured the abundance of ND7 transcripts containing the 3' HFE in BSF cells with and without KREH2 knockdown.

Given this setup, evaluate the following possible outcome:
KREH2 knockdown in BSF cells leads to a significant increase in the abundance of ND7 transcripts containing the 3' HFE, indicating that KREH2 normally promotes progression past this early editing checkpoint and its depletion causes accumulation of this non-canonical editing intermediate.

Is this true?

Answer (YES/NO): NO